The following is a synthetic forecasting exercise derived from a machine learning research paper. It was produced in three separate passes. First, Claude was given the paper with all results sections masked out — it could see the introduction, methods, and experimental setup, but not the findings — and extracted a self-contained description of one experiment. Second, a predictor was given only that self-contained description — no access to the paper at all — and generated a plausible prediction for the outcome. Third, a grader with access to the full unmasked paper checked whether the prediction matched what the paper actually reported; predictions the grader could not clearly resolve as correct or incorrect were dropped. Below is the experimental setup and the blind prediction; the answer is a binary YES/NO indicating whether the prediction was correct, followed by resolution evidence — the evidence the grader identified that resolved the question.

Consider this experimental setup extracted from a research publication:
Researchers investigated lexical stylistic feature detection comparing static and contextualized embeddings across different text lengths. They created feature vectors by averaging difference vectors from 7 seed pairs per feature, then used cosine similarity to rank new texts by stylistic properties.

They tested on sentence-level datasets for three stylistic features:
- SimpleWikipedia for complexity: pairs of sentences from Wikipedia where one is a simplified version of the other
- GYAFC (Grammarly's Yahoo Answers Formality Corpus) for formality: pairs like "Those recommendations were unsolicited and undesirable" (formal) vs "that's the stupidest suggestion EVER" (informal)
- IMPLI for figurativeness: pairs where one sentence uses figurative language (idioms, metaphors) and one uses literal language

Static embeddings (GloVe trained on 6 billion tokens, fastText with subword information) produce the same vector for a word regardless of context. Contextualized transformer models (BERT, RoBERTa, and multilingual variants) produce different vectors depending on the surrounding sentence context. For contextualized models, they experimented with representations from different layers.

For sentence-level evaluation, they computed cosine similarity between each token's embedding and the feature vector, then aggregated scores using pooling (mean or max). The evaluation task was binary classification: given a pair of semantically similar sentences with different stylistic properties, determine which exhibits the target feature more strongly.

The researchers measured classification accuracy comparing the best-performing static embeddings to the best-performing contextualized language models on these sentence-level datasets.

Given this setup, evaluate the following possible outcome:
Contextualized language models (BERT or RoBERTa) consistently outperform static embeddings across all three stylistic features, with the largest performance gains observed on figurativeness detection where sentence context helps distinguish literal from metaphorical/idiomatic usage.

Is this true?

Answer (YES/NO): YES